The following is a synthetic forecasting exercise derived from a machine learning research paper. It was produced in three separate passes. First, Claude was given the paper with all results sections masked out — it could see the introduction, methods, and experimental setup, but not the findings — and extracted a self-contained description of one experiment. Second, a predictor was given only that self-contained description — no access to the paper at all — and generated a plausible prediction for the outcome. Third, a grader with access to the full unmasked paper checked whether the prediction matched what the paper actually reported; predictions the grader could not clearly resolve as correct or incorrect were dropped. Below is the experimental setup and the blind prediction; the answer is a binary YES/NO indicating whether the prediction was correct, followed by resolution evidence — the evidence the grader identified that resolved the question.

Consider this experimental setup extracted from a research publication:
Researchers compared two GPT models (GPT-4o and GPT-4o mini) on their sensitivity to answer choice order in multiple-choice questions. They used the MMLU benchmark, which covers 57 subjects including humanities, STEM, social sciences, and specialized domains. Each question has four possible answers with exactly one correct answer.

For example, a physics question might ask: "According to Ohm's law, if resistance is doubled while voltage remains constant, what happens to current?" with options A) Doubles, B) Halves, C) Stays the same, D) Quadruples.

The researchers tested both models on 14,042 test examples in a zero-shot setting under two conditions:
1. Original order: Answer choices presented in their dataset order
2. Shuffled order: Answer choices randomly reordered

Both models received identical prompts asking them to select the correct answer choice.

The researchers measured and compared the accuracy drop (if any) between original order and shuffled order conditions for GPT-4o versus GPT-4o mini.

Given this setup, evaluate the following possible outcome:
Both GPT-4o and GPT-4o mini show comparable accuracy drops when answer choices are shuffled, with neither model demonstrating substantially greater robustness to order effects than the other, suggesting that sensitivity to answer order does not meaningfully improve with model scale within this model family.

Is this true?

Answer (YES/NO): NO